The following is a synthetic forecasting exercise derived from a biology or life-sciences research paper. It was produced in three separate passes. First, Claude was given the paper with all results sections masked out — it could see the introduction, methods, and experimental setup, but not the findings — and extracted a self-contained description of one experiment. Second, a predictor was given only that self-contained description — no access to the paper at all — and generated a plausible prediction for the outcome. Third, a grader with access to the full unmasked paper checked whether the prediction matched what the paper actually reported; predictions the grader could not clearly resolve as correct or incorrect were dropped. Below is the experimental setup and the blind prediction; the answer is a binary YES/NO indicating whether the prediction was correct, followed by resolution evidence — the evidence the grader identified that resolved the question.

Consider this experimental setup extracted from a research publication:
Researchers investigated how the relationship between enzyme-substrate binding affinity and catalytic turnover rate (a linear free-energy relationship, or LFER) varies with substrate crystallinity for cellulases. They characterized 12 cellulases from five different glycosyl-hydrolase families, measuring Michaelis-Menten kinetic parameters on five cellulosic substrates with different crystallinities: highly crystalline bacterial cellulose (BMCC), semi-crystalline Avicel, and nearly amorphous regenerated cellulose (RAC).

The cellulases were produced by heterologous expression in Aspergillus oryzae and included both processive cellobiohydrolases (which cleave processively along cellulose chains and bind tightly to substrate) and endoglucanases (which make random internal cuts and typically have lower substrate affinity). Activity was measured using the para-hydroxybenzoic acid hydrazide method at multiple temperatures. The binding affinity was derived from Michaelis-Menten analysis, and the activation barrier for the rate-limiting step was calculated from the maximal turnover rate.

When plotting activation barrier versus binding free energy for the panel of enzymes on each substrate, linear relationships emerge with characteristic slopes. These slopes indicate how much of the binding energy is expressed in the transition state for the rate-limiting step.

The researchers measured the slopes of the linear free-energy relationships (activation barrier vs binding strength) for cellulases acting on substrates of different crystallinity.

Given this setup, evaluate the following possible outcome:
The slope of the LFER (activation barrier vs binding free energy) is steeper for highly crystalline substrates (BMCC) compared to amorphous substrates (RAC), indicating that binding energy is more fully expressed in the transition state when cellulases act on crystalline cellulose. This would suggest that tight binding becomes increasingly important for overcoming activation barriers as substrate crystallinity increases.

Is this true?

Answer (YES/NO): NO